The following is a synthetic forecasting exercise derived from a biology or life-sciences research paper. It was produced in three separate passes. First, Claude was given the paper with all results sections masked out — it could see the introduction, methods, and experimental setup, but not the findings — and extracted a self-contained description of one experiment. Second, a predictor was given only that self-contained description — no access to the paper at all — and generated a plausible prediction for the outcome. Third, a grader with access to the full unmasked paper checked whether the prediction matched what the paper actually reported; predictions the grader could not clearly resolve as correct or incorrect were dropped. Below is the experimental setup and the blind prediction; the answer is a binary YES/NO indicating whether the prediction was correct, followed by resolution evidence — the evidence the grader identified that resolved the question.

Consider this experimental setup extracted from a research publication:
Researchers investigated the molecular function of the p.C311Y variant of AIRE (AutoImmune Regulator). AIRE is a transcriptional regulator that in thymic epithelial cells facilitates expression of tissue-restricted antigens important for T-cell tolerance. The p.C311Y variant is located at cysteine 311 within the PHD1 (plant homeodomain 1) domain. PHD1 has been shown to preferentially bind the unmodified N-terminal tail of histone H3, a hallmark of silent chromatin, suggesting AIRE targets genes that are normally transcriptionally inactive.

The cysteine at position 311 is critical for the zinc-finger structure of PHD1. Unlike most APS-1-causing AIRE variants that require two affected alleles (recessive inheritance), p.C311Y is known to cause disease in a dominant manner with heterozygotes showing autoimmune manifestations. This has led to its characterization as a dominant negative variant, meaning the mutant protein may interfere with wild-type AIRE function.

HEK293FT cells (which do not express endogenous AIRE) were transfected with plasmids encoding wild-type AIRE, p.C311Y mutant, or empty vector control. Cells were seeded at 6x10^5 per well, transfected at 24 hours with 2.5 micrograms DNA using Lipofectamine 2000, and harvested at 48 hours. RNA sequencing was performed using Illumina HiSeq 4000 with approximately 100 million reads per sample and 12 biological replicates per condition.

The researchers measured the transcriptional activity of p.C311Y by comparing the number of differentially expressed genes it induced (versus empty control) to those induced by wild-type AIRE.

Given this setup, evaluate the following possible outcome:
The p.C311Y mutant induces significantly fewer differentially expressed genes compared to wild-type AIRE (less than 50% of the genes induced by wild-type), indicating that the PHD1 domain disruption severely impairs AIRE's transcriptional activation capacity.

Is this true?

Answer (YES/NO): YES